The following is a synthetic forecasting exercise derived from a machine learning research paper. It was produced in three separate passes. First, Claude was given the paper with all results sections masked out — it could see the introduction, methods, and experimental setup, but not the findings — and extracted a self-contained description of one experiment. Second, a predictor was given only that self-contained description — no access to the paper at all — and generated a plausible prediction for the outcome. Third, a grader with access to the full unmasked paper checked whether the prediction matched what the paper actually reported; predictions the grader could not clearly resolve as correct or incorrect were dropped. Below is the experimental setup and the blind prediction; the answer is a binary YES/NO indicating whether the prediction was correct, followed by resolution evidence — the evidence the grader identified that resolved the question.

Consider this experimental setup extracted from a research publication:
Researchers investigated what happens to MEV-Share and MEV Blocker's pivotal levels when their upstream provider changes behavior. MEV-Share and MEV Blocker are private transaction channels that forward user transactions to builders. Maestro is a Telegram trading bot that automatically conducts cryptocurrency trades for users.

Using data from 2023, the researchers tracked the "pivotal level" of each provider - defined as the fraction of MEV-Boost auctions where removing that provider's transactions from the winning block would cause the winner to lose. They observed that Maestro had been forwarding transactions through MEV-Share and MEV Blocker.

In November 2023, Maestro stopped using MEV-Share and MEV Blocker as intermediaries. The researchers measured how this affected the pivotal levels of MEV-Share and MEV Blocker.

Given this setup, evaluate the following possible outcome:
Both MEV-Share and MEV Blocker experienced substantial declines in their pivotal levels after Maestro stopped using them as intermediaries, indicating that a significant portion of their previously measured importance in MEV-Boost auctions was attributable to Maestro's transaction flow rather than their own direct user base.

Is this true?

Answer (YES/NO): YES